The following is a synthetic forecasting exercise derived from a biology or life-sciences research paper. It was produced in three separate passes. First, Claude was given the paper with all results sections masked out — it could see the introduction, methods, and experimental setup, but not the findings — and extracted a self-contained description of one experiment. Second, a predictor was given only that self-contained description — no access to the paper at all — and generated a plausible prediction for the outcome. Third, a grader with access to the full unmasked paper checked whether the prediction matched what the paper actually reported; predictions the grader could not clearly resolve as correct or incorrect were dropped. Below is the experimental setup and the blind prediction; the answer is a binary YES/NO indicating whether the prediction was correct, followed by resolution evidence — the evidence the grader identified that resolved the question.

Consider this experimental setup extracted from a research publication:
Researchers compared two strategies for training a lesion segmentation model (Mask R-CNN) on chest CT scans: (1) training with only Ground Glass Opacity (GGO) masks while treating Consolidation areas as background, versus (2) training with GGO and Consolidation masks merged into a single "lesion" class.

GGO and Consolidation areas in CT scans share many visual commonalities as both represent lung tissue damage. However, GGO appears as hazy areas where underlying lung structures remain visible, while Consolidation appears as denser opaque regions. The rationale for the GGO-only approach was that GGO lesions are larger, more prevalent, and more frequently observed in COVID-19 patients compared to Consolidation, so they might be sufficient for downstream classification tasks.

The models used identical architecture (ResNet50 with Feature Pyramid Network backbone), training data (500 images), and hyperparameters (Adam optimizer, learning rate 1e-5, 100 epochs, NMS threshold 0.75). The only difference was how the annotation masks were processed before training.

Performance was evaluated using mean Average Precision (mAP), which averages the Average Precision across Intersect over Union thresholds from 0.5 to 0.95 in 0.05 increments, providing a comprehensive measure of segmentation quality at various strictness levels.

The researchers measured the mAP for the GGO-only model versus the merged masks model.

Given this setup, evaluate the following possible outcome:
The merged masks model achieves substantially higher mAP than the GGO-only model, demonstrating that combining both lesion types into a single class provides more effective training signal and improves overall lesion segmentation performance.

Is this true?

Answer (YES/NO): YES